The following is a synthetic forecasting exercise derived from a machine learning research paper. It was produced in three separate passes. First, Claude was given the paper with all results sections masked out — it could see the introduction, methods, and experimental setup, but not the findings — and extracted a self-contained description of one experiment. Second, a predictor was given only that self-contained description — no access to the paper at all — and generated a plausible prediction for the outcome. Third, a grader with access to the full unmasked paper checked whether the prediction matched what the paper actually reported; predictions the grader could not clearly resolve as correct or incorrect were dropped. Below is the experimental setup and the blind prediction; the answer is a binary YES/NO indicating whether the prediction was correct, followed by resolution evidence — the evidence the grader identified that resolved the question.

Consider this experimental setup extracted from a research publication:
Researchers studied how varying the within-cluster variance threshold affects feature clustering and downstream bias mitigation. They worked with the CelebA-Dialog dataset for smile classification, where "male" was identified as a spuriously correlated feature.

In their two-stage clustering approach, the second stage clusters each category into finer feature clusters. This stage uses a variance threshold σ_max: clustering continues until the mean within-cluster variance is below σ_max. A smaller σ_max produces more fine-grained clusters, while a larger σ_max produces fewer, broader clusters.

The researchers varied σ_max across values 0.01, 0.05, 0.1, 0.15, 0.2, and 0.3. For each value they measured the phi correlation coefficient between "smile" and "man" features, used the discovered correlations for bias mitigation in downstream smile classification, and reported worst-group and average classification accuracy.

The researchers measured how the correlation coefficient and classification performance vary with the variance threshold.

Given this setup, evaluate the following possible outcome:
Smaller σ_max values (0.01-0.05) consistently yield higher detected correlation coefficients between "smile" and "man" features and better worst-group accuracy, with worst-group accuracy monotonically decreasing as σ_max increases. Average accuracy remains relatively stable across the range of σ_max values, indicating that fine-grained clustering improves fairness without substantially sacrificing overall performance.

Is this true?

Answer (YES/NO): NO